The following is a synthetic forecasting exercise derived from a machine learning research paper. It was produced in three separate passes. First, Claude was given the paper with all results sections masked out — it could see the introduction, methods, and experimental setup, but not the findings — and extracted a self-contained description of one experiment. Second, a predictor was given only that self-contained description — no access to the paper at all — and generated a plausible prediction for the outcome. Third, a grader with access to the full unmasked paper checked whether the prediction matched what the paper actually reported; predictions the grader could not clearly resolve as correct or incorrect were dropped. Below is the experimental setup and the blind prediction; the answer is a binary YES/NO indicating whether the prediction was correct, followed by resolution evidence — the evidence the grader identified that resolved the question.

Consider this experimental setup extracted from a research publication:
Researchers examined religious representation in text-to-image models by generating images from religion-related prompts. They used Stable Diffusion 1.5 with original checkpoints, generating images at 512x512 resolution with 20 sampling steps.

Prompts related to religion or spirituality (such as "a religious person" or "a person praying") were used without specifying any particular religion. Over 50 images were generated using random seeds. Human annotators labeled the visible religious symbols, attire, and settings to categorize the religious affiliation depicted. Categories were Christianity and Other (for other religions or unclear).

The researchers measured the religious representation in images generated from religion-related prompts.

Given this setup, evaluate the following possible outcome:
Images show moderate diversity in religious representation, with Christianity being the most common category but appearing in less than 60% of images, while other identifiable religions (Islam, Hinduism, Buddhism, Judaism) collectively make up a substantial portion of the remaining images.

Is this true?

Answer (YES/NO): NO